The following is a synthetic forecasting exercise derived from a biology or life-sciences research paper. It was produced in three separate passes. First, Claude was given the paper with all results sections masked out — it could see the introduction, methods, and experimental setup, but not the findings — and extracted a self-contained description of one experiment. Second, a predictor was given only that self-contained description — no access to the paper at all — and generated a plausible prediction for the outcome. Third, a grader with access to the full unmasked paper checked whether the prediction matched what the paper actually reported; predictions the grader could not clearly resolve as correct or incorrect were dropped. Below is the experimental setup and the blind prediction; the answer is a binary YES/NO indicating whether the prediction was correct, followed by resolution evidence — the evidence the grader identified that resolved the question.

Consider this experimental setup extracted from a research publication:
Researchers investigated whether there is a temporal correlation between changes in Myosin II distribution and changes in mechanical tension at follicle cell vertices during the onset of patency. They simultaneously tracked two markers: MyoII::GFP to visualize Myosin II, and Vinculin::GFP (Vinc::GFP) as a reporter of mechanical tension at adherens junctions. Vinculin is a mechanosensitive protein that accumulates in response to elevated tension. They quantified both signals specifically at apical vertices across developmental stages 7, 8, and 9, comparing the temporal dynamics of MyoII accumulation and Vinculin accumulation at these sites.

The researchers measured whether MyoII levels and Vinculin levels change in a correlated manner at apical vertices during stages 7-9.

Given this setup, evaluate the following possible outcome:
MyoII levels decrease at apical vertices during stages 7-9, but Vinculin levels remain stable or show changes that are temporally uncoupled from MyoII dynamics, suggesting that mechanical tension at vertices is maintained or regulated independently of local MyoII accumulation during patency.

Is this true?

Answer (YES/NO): NO